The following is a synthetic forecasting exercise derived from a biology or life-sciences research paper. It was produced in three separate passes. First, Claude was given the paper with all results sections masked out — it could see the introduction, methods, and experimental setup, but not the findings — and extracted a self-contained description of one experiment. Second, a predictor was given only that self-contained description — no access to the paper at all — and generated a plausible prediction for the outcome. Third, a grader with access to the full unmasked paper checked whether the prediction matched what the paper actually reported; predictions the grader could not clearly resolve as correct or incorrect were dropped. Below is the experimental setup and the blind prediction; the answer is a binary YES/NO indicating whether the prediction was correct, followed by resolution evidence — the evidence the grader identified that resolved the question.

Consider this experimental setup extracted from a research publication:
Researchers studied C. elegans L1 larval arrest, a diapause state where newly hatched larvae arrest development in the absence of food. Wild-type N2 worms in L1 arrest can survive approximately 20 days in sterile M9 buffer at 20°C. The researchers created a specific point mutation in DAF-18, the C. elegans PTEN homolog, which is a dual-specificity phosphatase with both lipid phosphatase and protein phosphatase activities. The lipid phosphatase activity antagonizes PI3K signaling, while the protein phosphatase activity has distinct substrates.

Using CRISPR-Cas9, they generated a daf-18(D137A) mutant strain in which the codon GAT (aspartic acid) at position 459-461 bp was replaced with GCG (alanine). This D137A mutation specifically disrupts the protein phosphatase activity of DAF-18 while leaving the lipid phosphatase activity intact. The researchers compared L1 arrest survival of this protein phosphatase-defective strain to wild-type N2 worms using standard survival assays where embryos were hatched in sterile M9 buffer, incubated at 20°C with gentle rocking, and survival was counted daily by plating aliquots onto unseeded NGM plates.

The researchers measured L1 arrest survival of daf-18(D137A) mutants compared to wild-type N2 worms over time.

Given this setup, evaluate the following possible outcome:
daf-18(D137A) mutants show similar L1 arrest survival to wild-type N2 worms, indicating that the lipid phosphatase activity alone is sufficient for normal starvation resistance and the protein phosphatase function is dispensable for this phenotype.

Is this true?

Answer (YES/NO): NO